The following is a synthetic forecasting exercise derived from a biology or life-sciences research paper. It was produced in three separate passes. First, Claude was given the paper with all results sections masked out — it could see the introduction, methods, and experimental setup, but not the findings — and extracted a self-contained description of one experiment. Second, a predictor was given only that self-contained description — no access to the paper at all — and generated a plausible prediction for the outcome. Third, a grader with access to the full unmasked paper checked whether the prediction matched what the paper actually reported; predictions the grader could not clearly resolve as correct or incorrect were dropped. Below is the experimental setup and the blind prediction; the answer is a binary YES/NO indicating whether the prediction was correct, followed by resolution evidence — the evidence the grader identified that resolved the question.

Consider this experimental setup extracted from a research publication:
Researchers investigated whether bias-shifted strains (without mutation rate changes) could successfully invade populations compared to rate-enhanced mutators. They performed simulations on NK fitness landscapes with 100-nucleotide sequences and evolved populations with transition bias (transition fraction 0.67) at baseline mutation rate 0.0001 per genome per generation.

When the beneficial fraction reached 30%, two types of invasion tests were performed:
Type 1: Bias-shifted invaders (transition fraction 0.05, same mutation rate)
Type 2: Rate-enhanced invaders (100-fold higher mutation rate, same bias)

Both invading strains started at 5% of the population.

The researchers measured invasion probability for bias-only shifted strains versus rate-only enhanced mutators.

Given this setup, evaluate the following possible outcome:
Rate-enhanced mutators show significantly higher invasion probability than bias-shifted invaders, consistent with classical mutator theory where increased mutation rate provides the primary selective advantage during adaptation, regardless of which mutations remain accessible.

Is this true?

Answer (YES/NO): NO